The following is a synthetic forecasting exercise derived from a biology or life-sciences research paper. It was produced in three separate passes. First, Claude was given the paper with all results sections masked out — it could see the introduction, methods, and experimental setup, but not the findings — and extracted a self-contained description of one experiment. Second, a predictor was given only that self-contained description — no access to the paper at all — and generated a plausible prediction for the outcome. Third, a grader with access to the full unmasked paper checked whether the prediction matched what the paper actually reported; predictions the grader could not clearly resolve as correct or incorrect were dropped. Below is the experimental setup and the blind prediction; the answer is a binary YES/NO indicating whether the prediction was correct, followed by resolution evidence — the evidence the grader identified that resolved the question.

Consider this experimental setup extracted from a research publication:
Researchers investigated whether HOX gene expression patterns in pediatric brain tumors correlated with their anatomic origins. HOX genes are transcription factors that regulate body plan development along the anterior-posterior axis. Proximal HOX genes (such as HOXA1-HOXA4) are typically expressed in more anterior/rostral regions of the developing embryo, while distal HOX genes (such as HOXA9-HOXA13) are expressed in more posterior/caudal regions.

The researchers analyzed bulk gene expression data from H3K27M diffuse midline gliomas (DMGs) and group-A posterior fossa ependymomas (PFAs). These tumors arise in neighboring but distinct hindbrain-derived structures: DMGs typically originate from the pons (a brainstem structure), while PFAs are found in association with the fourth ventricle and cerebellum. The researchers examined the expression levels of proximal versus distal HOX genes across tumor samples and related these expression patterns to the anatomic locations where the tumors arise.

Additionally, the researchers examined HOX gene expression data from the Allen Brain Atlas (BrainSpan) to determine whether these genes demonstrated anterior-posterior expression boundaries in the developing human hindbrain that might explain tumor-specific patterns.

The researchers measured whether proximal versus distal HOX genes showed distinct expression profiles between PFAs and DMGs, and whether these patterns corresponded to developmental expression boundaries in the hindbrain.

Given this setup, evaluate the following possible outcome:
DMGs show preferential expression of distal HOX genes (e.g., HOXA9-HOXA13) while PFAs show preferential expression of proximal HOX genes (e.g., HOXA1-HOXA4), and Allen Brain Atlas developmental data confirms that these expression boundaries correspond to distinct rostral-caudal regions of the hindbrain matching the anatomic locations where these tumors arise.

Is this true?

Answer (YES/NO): NO